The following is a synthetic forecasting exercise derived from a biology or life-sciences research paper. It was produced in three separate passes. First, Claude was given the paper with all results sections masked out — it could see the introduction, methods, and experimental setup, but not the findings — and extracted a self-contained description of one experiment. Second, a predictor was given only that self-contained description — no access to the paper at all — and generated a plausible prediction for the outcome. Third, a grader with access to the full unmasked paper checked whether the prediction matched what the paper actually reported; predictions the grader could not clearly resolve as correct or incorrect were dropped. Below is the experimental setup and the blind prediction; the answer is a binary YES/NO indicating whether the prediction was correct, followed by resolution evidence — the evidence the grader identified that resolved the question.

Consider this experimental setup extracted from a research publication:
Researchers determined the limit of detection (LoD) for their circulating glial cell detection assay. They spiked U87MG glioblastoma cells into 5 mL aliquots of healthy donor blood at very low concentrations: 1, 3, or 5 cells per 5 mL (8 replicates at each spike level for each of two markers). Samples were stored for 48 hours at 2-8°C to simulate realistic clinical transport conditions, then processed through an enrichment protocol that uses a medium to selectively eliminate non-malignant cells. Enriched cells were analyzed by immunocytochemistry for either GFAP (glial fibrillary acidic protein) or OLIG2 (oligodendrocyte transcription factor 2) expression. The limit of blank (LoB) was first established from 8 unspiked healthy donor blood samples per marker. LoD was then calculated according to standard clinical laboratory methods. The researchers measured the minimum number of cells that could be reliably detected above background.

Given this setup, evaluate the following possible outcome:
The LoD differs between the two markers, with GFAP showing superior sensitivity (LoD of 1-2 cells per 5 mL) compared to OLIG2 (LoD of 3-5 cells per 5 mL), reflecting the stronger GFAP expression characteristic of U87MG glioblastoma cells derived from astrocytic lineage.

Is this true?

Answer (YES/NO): NO